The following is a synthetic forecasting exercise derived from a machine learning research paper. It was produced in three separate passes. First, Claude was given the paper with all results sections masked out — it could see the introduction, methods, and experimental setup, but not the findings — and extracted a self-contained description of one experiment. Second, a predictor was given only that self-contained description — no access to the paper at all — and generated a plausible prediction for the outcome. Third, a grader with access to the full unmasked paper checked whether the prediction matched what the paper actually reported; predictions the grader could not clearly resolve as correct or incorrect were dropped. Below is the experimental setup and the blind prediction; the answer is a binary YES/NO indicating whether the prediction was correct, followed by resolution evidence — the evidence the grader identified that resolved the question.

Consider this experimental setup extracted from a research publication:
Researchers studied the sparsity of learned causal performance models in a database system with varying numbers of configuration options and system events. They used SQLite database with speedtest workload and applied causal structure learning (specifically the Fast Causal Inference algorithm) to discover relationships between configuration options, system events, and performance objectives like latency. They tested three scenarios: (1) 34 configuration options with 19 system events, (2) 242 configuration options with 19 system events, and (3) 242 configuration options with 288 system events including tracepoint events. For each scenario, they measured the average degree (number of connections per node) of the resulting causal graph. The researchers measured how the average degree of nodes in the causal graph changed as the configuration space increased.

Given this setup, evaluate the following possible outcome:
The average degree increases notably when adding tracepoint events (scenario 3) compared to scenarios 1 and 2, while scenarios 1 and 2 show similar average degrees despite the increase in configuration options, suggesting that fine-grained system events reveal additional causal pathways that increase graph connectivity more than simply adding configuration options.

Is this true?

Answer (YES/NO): NO